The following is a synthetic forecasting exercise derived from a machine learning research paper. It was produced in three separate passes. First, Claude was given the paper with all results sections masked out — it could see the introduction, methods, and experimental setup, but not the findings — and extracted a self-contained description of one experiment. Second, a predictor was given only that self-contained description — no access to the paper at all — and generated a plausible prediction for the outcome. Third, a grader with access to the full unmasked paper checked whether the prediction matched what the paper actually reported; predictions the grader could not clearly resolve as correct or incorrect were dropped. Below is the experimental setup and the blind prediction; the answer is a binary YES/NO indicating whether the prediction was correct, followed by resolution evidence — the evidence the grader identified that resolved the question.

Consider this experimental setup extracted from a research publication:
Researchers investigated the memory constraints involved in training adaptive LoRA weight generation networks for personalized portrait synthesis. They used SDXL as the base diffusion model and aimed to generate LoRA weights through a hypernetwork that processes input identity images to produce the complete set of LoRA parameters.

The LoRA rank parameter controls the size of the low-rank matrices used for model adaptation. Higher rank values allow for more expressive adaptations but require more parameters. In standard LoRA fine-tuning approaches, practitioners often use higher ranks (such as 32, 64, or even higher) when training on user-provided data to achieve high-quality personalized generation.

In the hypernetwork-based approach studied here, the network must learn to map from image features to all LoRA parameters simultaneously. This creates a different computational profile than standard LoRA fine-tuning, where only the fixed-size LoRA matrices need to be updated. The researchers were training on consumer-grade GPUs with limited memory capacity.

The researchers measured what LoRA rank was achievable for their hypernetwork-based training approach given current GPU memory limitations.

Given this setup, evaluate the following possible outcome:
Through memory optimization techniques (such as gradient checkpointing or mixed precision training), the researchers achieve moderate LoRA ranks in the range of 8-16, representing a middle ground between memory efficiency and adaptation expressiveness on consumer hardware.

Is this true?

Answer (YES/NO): NO